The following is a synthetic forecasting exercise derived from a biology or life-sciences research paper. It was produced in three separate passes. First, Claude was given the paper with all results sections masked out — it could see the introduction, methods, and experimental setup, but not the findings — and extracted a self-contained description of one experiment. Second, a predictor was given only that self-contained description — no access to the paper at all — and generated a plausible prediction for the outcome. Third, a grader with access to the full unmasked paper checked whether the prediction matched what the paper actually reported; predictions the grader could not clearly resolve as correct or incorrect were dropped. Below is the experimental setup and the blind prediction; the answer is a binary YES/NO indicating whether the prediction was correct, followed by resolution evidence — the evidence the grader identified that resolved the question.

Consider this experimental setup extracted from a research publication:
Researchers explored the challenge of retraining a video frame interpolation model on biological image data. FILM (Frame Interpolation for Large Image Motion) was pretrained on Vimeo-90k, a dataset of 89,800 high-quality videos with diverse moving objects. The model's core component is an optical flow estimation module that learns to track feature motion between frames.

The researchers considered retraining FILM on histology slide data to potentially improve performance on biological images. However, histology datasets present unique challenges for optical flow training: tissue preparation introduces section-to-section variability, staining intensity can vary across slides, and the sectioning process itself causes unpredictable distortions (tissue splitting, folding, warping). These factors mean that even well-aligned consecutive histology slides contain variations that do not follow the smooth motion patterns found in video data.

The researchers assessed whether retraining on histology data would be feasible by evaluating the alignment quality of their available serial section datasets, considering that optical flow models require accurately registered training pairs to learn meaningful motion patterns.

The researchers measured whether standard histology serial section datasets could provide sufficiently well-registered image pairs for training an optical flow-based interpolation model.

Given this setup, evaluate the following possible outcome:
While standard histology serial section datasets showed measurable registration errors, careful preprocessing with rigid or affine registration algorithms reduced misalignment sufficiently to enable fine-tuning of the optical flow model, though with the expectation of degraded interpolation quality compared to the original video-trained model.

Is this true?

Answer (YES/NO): NO